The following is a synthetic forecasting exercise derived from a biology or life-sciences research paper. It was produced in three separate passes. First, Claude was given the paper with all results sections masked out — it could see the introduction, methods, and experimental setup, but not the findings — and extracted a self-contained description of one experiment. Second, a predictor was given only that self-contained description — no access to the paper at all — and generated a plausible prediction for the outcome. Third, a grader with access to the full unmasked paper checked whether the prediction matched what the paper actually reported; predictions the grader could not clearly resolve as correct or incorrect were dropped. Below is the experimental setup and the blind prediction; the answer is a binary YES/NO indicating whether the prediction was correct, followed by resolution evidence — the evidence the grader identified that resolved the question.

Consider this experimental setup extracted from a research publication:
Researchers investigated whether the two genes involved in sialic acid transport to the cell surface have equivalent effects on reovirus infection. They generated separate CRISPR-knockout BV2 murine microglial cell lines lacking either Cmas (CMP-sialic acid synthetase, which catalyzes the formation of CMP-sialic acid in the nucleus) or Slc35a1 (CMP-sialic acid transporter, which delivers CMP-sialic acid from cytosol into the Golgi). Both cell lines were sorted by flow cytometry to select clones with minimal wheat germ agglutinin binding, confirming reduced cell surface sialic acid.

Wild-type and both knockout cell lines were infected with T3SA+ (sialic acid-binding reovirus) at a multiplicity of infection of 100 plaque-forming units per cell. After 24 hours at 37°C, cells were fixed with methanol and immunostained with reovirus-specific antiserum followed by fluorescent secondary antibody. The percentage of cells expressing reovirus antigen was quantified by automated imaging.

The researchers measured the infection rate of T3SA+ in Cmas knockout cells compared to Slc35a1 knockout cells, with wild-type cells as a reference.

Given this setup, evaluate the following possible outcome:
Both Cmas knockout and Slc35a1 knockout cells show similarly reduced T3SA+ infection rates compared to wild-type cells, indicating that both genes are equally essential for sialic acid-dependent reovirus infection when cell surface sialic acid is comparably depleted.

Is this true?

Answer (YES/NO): YES